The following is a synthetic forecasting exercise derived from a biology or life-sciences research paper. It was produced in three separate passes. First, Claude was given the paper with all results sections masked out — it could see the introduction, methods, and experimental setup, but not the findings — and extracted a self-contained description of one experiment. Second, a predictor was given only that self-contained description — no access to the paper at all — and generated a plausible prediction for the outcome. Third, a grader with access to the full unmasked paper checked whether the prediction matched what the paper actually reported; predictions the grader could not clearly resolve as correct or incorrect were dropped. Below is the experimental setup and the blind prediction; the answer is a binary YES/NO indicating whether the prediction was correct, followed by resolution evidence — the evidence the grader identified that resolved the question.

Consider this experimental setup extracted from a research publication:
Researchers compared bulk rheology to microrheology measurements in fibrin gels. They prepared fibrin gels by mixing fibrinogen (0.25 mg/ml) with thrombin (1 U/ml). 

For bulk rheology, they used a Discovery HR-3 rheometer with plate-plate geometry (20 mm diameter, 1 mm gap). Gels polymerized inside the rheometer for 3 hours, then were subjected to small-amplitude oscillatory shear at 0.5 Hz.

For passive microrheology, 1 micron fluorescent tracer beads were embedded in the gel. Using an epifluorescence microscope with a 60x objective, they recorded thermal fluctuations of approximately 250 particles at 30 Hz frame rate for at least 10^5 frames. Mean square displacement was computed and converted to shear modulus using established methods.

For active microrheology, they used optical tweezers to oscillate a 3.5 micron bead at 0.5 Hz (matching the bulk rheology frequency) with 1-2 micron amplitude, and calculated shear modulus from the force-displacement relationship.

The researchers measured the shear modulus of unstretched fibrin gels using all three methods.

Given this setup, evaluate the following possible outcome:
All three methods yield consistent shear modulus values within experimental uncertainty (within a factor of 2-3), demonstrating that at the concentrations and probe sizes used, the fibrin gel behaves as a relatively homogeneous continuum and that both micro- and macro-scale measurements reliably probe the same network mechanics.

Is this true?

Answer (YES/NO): YES